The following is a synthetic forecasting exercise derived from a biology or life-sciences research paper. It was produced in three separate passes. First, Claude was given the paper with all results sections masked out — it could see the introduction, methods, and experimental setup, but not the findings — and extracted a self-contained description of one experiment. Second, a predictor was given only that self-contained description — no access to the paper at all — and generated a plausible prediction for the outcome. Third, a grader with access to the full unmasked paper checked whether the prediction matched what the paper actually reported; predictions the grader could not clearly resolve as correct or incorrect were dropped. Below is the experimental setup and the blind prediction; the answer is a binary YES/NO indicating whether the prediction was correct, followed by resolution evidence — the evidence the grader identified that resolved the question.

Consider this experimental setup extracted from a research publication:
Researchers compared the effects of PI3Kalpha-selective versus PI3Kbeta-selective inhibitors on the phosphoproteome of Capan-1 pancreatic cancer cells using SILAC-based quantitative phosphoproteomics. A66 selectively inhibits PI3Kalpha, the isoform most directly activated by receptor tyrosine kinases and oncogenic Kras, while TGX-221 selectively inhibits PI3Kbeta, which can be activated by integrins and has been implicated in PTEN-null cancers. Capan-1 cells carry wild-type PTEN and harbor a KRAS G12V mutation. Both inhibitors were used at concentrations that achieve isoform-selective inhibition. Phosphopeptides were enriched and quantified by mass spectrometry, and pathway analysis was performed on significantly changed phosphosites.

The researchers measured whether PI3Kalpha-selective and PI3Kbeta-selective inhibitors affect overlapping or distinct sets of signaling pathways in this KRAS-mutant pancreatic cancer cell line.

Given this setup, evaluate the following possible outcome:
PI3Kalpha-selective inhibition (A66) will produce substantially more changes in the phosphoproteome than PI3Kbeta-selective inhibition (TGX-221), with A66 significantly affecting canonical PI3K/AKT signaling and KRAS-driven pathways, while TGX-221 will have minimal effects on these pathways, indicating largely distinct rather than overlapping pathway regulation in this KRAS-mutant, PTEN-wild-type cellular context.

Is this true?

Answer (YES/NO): NO